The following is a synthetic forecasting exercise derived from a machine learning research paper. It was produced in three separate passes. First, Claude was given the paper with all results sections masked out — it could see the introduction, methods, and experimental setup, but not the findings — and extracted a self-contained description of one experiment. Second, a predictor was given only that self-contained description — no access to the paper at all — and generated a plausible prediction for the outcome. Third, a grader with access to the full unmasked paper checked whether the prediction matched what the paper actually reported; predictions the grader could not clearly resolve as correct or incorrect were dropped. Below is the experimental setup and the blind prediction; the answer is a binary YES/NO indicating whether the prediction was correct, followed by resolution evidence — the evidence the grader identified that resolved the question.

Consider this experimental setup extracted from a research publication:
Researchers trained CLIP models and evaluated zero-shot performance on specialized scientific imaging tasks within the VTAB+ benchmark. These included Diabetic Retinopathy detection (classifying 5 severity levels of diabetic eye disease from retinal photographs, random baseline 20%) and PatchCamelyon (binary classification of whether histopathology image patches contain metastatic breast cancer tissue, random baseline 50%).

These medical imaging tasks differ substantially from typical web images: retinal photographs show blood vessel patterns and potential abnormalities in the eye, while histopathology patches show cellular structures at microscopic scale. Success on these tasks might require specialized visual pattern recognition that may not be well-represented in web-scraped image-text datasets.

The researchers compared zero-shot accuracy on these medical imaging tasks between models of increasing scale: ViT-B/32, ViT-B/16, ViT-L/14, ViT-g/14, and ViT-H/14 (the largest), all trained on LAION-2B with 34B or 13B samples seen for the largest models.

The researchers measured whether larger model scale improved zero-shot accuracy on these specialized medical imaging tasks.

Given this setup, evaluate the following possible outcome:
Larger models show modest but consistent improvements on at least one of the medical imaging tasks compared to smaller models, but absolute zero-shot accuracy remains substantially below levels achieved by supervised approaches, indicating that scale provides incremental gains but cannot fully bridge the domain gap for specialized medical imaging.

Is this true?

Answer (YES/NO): NO